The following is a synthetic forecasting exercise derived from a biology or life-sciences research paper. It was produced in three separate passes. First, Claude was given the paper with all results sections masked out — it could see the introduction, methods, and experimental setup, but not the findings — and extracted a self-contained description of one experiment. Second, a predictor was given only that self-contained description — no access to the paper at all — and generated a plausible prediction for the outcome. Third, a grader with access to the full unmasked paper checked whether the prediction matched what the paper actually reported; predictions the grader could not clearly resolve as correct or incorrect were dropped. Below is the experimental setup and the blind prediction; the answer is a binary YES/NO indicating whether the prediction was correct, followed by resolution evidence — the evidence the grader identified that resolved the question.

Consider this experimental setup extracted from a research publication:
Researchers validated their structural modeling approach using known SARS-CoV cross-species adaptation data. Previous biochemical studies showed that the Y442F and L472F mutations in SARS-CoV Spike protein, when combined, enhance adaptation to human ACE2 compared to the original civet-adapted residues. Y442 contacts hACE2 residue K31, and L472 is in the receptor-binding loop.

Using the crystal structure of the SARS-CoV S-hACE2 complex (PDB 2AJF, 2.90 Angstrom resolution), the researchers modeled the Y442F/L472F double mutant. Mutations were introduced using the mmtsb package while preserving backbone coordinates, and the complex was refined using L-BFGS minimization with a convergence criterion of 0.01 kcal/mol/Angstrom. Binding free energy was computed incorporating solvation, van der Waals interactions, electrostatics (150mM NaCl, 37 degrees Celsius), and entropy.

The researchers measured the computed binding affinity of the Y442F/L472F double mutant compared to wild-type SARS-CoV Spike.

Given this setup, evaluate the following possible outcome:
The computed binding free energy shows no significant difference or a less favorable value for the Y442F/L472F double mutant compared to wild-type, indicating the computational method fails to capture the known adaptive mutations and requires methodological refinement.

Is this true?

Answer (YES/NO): NO